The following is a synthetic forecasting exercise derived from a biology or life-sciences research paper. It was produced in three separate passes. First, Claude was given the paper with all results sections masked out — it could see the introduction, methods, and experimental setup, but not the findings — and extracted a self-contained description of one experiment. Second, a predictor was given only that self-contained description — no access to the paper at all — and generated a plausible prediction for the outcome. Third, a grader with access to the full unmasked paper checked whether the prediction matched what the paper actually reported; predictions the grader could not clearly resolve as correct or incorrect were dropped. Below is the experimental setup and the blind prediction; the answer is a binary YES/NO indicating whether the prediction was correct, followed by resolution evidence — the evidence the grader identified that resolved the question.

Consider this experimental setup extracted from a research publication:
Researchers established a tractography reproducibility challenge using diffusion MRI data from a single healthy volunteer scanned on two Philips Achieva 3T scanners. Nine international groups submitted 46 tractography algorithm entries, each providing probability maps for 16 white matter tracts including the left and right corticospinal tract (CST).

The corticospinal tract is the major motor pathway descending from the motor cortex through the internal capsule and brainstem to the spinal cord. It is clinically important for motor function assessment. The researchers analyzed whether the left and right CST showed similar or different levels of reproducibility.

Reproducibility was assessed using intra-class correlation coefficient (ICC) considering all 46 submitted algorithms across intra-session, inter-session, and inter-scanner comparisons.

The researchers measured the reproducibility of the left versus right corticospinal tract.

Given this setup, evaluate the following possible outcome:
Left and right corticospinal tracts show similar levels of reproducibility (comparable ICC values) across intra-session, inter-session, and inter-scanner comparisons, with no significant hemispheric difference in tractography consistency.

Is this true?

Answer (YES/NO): NO